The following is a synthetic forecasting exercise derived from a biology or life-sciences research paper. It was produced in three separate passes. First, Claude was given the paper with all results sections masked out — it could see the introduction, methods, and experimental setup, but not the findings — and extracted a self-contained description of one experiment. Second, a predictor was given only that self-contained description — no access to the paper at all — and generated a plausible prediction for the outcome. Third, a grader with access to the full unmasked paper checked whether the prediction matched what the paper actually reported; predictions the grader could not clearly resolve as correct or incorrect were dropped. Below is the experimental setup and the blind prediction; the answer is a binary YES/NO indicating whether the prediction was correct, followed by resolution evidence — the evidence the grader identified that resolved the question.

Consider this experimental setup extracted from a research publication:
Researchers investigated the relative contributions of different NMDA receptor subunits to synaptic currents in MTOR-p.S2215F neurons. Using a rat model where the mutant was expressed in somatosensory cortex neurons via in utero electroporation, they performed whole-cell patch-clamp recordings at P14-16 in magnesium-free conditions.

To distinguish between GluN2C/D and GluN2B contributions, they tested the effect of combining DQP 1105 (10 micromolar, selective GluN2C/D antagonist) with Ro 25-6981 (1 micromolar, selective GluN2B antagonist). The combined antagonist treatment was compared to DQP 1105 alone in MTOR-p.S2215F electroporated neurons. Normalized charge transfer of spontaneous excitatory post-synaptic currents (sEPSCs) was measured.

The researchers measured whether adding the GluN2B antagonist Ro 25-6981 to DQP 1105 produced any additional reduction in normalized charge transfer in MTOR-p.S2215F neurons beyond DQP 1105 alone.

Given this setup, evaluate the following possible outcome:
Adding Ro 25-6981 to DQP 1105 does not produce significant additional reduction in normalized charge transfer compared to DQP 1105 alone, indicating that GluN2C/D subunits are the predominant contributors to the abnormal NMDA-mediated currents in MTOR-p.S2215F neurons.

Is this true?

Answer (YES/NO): YES